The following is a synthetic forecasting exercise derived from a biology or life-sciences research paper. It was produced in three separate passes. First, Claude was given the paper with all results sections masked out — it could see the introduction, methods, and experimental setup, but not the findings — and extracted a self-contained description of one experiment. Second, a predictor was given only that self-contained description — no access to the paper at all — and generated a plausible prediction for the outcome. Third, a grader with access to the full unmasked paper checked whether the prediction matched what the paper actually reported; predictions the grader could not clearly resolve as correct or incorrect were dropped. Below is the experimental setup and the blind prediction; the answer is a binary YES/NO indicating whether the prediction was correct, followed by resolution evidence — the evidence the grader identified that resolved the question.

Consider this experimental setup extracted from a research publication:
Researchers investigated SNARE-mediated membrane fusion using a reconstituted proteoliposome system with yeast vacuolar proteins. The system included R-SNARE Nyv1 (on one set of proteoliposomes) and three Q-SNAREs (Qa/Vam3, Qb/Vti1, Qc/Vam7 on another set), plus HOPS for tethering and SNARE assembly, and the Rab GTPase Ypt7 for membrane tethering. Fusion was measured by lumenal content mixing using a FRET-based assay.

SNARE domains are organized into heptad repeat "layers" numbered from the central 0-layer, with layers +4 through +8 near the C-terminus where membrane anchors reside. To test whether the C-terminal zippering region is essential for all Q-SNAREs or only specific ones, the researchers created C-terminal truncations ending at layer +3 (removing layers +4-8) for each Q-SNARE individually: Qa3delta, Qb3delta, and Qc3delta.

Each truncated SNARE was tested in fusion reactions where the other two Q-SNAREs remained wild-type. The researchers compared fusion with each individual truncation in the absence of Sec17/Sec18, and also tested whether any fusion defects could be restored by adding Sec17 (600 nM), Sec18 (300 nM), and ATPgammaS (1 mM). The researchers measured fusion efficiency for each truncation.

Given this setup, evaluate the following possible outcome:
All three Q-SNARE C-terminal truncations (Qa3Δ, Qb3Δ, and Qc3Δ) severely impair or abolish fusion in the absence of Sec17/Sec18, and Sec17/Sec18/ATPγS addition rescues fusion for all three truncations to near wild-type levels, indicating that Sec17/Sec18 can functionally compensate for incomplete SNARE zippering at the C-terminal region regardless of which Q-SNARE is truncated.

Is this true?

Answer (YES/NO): YES